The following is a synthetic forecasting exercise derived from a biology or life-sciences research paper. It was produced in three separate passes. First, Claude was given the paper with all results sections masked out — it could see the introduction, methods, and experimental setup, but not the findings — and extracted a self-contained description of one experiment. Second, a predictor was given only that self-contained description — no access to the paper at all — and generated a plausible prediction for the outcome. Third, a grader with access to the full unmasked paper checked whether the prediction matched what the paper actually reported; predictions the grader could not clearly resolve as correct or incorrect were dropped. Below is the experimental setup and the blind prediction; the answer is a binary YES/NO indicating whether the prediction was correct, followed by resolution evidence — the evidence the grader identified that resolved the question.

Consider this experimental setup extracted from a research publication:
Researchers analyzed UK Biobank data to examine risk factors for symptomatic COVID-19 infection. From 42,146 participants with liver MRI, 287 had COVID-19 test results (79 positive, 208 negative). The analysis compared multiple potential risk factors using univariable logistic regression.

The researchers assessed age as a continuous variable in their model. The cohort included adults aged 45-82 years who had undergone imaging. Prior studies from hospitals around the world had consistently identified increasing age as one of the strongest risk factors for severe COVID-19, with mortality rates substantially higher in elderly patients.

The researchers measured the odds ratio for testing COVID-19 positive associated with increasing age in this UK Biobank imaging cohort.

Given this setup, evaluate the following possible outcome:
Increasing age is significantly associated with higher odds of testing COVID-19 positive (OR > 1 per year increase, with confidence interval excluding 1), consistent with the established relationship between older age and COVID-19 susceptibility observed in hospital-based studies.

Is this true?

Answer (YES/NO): NO